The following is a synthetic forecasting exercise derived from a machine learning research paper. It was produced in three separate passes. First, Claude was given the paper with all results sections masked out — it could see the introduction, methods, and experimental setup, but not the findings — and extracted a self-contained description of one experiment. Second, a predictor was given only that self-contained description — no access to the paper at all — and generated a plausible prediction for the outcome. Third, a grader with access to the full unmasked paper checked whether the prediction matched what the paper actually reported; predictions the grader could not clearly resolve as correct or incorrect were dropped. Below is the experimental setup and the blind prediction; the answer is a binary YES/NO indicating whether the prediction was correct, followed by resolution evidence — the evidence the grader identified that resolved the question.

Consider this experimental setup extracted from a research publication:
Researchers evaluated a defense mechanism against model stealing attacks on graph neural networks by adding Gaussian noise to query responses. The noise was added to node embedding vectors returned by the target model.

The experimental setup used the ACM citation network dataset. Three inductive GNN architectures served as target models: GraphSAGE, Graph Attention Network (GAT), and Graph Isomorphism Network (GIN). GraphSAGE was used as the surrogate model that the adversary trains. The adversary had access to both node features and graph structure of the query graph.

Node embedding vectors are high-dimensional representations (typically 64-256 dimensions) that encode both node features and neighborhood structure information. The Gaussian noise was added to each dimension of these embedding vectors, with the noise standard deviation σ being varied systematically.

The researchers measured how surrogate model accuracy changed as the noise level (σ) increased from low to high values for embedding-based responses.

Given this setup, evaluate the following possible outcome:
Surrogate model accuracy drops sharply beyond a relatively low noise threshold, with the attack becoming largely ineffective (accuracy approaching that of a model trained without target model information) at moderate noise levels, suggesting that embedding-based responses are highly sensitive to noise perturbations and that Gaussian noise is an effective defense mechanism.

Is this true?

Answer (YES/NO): NO